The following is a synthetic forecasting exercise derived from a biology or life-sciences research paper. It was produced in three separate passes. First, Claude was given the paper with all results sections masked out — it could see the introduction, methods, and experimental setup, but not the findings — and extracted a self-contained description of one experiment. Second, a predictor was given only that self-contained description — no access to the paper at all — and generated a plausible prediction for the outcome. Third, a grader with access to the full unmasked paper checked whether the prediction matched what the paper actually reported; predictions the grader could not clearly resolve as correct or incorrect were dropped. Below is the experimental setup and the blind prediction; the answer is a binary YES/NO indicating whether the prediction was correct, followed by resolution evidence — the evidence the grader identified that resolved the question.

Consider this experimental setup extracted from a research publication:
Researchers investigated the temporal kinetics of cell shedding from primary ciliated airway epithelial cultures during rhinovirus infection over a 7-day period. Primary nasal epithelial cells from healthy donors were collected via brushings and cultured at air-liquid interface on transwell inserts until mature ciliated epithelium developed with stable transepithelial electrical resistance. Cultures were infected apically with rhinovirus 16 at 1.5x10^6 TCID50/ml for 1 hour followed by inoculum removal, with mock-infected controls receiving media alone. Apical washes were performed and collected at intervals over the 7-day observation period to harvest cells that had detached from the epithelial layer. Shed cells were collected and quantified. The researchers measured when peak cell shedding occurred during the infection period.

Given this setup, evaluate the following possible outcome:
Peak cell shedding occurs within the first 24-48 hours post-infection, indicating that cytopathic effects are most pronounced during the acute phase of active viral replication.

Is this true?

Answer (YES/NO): YES